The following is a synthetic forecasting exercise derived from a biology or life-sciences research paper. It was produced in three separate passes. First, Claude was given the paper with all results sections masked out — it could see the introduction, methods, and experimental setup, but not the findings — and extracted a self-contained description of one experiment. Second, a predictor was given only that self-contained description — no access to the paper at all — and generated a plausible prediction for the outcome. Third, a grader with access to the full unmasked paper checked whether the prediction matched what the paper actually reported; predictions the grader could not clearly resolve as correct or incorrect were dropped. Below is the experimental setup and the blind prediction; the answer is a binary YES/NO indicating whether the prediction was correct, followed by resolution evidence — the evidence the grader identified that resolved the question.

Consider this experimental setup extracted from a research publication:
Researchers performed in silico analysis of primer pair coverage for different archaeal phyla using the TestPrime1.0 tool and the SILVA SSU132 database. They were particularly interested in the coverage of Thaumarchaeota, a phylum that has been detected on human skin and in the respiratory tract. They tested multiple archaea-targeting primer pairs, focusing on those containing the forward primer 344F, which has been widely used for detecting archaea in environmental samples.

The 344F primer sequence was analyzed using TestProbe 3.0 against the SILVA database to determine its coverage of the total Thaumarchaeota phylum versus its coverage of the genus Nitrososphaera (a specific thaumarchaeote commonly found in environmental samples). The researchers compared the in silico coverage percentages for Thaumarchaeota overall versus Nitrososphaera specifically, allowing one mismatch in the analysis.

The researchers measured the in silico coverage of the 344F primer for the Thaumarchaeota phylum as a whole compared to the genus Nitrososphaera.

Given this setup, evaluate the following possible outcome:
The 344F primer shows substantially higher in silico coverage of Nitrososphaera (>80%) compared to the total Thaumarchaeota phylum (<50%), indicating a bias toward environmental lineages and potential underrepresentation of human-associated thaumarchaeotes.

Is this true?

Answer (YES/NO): YES